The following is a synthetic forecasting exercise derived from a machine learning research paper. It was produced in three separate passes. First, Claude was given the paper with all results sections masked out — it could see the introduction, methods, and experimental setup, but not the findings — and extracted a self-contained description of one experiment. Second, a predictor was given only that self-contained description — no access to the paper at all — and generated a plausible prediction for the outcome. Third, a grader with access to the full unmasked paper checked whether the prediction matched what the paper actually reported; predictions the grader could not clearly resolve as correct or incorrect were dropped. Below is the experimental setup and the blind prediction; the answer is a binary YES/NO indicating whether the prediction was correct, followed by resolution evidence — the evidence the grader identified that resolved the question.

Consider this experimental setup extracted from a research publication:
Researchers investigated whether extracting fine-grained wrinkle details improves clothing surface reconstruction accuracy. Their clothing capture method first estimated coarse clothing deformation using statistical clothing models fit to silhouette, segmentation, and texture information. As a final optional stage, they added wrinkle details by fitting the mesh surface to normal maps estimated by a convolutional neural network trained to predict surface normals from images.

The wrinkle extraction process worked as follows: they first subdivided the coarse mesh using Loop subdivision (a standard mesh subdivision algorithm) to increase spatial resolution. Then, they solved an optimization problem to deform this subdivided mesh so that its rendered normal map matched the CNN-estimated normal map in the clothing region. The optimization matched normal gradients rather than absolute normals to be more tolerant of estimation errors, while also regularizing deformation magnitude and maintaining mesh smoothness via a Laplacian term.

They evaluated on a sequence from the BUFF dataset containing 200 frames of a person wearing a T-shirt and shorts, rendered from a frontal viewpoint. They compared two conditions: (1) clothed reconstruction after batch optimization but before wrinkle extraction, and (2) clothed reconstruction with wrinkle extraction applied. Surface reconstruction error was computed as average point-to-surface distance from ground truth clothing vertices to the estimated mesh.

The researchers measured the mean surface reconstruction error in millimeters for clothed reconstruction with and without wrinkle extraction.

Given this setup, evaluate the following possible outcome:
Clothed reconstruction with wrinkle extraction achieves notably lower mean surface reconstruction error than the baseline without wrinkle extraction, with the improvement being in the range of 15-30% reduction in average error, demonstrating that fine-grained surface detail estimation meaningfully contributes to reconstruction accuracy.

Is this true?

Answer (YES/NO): NO